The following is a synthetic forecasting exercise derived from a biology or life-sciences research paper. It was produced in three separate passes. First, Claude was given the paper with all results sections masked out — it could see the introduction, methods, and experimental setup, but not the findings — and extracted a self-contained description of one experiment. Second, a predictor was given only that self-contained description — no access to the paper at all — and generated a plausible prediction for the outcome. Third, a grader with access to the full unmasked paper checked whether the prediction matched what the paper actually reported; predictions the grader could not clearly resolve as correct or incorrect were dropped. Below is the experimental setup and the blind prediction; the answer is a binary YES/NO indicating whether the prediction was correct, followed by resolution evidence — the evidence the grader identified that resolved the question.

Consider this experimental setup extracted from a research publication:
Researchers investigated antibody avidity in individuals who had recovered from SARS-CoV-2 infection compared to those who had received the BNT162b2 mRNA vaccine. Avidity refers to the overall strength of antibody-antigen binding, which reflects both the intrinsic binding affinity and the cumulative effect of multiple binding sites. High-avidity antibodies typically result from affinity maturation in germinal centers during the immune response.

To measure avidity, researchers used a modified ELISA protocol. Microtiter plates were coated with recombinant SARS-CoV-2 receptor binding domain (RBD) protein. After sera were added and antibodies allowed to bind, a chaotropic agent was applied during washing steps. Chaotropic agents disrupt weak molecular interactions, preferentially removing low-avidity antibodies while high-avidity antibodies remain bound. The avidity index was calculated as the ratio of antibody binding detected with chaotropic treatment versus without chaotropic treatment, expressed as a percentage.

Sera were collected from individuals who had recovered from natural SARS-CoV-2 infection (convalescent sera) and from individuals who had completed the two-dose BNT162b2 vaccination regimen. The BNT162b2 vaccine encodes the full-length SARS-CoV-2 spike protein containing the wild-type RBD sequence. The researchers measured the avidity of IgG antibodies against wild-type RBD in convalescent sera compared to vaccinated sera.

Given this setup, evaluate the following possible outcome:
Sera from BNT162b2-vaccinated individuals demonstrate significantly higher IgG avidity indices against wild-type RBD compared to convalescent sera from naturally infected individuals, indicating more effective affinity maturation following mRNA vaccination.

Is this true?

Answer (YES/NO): YES